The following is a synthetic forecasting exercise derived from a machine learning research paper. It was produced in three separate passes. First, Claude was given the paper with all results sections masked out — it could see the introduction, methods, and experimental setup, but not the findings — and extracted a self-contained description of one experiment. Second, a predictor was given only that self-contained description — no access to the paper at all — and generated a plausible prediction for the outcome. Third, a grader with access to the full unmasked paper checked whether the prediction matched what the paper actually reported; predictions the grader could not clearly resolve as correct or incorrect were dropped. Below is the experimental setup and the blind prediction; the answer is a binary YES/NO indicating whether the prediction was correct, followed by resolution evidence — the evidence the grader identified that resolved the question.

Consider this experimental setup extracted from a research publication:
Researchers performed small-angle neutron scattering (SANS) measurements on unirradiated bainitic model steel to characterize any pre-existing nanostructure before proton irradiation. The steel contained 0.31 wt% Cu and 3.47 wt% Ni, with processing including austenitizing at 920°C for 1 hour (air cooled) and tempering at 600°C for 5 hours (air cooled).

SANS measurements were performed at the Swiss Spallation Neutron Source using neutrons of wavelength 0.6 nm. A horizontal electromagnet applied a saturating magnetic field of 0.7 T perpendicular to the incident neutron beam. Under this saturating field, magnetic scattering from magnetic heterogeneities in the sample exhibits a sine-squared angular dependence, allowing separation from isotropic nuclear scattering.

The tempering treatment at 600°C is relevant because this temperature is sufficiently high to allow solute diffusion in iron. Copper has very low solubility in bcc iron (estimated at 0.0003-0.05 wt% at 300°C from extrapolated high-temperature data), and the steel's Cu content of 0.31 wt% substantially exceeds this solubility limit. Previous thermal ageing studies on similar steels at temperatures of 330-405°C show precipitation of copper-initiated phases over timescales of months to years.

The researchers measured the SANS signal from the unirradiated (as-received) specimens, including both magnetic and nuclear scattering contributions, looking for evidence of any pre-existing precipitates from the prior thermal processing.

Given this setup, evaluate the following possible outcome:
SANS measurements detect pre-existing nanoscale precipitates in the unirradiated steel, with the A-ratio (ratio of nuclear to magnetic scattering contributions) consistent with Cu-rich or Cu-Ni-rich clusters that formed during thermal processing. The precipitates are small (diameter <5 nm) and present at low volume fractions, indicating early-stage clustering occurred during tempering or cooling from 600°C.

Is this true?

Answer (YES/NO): NO